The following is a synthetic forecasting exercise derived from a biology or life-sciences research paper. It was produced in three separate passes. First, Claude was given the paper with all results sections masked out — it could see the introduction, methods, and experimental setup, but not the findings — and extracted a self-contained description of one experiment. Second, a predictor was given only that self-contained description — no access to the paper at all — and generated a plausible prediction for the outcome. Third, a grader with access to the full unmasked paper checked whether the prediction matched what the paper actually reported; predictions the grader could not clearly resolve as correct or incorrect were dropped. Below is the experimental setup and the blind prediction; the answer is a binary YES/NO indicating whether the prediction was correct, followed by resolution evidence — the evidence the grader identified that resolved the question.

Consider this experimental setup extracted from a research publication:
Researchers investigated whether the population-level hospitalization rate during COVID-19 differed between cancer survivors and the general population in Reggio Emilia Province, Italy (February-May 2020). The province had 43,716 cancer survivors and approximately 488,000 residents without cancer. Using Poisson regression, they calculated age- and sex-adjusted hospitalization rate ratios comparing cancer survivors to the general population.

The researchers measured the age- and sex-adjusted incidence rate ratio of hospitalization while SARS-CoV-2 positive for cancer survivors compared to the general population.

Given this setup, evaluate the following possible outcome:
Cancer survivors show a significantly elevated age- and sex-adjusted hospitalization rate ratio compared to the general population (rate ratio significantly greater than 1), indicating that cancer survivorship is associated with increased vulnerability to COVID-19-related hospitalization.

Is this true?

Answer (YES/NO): NO